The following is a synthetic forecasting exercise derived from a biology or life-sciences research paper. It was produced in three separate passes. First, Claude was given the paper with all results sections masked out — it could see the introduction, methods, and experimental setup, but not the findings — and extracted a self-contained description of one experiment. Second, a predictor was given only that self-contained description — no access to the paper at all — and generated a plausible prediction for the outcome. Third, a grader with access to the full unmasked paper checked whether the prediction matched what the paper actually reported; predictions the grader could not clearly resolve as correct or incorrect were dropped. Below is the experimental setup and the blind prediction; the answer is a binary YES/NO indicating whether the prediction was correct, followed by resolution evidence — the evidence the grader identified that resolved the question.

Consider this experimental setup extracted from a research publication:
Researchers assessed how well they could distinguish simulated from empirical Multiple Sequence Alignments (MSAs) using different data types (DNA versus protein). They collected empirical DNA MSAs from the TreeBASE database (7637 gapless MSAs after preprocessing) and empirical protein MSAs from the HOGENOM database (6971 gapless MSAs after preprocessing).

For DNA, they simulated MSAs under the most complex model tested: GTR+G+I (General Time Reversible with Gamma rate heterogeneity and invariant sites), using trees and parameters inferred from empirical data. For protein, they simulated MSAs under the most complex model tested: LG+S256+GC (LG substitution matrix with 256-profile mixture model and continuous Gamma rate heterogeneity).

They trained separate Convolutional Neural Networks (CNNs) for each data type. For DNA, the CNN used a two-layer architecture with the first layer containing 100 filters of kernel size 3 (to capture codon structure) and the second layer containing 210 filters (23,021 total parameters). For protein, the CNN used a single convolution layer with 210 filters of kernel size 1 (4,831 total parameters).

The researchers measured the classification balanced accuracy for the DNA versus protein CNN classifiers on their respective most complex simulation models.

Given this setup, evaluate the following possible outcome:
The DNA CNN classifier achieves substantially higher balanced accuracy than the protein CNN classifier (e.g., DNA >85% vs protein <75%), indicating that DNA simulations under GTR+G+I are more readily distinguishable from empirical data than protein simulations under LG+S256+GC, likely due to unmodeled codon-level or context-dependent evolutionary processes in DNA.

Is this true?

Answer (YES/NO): NO